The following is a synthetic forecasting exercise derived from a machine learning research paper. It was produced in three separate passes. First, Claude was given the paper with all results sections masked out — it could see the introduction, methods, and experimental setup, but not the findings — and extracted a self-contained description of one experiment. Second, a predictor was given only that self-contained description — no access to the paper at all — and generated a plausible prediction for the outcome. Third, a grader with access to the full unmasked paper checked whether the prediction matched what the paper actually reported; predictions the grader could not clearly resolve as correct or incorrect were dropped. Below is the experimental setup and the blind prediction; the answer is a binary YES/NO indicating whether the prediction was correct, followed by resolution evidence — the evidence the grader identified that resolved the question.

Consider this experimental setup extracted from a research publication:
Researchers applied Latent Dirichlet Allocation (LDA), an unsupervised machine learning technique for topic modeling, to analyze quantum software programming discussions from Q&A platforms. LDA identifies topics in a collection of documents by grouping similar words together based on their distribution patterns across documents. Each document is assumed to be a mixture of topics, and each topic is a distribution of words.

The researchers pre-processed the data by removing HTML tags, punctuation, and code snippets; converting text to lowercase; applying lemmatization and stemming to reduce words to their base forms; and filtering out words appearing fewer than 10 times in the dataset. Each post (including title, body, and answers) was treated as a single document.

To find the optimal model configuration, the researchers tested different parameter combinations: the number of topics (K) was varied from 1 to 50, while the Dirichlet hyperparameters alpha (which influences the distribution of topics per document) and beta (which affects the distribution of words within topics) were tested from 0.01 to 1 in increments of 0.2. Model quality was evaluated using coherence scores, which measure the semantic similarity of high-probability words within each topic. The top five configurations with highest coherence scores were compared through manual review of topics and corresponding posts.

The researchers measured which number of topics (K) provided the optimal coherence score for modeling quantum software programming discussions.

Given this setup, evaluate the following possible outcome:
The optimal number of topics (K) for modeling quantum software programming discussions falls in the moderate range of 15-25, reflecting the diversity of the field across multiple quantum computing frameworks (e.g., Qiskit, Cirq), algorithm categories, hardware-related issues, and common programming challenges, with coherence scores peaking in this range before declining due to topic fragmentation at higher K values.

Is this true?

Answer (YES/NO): YES